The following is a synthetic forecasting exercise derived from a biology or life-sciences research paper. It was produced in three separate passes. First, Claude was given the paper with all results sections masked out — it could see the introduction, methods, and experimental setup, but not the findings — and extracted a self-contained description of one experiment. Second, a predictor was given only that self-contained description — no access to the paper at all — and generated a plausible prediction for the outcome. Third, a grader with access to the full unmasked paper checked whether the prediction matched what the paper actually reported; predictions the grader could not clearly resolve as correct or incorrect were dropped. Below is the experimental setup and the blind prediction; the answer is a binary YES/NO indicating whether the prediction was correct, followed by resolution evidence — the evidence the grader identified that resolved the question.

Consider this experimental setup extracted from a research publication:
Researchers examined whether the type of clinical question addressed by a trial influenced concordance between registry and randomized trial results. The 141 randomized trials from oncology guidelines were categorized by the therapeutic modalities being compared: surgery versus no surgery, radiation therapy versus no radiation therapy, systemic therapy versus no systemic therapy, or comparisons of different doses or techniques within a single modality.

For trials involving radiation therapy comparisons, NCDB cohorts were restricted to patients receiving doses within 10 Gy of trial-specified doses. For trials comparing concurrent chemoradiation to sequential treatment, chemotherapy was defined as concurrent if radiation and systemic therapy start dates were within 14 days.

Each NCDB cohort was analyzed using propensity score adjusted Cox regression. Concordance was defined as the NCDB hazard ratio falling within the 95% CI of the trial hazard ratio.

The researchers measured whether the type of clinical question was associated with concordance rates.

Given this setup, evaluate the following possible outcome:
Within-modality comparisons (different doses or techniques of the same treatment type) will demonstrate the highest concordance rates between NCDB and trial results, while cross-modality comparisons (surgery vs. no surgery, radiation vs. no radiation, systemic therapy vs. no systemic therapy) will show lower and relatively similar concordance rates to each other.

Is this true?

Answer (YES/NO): NO